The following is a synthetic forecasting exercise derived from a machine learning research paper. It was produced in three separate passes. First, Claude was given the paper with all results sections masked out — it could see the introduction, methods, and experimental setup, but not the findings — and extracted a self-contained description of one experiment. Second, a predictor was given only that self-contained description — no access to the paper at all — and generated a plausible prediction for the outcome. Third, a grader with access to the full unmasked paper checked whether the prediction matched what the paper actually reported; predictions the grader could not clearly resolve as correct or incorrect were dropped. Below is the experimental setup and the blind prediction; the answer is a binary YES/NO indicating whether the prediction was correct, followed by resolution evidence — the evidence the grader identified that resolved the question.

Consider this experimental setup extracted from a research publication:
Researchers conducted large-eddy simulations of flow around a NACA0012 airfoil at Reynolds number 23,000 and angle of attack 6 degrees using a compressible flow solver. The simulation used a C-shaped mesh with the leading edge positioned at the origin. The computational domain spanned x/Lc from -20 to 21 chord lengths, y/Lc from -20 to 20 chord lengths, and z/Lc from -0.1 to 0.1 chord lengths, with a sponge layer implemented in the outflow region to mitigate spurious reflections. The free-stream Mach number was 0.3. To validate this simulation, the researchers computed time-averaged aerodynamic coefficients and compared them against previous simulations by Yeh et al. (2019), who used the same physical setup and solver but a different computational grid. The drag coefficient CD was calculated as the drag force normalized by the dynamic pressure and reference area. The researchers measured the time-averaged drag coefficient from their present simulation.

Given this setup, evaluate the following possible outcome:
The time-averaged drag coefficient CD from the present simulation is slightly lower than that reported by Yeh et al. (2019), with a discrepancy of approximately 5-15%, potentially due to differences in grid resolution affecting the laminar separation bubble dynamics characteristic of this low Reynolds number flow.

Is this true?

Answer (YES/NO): NO